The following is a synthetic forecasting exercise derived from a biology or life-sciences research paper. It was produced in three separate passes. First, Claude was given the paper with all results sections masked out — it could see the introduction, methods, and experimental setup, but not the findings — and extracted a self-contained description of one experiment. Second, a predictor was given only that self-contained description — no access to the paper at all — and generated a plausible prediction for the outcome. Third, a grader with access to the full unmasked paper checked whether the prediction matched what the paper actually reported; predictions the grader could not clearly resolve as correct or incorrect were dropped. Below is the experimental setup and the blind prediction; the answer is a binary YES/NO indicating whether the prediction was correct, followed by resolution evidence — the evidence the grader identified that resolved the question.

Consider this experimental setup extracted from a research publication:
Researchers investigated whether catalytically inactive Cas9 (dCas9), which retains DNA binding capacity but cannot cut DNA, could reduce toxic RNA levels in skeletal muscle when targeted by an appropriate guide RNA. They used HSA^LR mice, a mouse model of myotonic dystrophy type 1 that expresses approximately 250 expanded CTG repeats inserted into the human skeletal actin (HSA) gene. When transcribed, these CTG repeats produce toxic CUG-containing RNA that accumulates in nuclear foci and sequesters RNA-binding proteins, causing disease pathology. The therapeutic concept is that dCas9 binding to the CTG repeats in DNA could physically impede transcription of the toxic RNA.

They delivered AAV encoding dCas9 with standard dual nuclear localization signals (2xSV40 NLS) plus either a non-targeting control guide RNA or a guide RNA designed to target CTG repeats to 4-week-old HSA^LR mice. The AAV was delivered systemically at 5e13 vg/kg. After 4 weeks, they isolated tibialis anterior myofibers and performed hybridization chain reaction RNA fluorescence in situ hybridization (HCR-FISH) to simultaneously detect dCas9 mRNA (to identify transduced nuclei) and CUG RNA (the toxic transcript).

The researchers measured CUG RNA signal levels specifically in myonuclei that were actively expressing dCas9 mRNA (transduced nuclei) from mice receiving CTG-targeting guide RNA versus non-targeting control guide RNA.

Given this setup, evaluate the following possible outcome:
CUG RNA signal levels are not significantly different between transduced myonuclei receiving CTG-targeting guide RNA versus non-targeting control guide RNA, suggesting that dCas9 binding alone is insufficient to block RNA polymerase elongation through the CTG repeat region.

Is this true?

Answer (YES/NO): NO